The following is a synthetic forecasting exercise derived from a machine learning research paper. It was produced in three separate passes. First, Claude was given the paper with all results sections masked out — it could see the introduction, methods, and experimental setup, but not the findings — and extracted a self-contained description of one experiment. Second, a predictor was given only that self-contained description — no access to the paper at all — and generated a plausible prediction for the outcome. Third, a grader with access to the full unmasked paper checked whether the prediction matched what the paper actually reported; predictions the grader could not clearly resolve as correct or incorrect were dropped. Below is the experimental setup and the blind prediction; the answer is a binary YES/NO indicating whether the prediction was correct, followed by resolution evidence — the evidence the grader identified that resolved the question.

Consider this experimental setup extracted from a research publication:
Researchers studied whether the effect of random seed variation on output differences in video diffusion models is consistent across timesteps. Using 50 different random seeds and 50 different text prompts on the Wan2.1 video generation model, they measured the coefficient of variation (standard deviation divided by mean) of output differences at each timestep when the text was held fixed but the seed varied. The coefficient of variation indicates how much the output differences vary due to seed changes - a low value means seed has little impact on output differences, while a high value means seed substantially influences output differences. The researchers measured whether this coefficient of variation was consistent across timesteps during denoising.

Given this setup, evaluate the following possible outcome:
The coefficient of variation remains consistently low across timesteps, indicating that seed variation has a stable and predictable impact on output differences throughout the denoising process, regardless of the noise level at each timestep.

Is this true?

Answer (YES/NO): NO